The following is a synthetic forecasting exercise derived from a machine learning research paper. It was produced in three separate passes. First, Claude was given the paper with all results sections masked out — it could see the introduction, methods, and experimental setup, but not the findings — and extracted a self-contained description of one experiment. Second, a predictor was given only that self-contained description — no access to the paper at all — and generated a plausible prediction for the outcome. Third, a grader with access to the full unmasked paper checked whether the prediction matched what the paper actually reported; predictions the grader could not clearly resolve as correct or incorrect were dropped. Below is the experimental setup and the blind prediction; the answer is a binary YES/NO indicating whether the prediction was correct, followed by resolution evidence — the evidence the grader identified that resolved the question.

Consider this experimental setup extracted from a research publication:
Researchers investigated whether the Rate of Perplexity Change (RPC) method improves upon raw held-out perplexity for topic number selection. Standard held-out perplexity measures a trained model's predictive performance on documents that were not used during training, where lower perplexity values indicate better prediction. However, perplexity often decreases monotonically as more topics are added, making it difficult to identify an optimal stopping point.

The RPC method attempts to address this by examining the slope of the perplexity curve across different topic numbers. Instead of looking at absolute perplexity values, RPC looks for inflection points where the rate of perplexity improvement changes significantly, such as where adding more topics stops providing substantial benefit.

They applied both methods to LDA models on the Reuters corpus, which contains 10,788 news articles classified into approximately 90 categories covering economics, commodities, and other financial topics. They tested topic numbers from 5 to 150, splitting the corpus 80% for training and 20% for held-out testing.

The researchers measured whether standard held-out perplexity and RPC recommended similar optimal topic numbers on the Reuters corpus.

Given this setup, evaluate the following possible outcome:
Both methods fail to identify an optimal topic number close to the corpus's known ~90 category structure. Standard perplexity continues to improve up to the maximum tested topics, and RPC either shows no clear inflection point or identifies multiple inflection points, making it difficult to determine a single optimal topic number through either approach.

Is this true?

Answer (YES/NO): YES